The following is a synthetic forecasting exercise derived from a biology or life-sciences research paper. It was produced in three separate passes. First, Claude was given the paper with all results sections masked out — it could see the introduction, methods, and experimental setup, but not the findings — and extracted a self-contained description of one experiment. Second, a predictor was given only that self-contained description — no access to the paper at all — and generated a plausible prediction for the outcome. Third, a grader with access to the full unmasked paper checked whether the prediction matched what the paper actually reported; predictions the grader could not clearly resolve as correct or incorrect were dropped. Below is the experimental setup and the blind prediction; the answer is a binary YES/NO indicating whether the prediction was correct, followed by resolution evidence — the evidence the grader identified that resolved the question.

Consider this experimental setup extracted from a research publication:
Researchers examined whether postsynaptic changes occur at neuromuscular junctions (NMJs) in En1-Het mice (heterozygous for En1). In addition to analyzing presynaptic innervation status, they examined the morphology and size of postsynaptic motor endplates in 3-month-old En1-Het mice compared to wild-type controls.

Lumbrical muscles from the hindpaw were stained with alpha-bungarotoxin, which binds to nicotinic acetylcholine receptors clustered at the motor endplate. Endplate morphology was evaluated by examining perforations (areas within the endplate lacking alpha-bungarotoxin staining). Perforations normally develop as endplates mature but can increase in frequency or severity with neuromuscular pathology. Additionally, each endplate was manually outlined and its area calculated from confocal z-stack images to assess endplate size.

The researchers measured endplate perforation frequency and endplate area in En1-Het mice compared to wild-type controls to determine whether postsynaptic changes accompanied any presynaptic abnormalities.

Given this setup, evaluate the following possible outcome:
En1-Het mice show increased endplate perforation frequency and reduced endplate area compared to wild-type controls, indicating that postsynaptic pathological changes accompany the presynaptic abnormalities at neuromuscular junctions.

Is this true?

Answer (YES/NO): NO